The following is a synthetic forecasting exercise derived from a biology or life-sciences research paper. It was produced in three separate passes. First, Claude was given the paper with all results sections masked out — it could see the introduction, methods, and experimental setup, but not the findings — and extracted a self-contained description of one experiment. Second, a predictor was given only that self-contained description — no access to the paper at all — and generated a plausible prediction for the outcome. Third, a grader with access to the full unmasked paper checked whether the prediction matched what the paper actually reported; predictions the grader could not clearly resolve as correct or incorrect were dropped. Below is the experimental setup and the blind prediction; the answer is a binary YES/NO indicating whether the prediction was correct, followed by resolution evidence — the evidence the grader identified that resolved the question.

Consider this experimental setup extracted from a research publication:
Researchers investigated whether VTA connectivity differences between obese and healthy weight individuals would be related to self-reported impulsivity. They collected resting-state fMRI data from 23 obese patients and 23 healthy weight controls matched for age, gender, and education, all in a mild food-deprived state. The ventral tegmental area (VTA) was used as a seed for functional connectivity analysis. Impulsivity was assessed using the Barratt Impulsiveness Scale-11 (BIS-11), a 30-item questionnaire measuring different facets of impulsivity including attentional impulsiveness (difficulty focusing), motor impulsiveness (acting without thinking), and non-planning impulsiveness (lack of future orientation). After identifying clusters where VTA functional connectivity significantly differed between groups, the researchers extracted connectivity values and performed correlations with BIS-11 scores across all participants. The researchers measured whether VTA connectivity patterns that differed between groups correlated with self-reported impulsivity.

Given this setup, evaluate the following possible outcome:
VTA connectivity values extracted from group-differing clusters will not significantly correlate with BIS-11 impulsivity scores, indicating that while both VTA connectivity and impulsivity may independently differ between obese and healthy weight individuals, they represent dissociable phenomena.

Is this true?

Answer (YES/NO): YES